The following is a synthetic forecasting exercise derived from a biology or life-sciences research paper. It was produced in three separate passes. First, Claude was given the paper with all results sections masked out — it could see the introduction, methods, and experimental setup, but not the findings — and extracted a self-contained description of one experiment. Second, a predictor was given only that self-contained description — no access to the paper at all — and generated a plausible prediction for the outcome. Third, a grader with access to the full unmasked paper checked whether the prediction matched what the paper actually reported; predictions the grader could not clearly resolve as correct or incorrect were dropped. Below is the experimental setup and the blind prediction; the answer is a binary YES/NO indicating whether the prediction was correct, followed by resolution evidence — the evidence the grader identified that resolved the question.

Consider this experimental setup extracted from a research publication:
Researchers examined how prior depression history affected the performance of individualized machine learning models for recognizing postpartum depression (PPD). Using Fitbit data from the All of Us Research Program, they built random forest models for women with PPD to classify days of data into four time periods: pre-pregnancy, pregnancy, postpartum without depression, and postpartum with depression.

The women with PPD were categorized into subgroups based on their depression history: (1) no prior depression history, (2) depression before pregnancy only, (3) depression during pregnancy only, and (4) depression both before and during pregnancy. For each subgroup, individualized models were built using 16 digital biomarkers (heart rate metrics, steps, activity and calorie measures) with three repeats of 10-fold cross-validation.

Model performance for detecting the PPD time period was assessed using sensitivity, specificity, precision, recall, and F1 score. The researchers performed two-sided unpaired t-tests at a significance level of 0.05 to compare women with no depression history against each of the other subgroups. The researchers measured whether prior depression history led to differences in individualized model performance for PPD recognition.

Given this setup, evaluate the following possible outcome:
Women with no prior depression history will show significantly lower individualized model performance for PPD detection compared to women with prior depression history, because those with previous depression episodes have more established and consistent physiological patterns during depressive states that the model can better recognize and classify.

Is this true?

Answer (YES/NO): NO